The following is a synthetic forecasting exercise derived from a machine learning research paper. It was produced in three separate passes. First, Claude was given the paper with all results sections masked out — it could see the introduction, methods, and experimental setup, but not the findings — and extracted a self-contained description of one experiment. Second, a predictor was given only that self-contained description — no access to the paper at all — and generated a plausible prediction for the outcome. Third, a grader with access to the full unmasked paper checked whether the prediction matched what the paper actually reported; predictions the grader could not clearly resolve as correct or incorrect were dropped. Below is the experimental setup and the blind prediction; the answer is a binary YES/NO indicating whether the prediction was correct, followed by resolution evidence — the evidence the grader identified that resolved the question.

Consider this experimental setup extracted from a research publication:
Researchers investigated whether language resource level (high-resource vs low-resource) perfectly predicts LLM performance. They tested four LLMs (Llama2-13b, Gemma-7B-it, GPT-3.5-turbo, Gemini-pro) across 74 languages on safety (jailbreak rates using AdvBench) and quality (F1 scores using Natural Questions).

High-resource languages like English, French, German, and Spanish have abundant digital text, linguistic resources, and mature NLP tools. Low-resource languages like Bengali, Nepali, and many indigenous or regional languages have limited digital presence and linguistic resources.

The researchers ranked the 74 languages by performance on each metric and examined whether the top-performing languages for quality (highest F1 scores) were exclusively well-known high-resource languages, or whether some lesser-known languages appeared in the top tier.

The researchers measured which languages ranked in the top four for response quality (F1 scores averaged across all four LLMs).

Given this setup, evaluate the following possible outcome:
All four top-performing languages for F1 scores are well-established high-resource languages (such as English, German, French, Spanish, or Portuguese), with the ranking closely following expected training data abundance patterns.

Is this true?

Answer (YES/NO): NO